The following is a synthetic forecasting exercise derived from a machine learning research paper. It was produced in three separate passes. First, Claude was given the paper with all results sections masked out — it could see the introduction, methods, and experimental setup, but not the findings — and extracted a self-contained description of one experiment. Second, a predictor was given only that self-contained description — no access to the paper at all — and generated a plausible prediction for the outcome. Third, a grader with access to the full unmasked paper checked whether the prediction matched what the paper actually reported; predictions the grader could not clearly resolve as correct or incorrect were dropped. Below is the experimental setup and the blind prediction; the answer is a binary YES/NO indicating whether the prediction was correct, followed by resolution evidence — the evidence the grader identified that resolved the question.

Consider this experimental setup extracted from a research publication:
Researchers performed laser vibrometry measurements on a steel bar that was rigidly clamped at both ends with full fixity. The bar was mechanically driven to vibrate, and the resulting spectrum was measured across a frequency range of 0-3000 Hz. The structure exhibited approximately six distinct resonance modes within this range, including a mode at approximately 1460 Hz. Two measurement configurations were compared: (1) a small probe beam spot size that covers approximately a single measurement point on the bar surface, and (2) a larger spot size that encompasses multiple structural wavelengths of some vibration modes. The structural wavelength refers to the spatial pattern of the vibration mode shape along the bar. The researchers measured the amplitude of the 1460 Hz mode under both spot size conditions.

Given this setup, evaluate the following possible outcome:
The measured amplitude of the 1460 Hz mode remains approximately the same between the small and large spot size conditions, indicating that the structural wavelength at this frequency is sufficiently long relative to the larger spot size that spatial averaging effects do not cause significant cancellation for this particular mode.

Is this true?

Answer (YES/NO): NO